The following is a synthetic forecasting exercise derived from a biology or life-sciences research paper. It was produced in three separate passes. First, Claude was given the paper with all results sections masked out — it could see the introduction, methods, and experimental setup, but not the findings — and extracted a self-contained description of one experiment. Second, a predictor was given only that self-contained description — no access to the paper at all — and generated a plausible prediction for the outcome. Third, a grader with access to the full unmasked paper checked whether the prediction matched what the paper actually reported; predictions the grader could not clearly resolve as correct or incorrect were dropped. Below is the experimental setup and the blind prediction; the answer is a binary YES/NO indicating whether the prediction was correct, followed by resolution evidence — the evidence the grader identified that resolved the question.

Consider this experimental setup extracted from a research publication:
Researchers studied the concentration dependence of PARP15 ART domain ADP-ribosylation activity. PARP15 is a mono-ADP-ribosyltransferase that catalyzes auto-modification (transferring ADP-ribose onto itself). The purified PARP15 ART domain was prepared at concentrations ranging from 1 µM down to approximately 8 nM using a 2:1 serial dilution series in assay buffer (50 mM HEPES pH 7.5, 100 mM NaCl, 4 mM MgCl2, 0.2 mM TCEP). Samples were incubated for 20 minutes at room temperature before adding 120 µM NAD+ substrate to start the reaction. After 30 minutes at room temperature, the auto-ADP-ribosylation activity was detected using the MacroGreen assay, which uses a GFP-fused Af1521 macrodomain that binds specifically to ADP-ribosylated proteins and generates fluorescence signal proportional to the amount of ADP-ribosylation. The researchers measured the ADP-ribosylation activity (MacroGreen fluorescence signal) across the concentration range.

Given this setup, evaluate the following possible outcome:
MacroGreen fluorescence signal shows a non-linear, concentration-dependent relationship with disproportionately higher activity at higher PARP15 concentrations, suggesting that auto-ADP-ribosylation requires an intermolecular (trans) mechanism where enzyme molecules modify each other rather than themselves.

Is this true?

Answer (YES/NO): YES